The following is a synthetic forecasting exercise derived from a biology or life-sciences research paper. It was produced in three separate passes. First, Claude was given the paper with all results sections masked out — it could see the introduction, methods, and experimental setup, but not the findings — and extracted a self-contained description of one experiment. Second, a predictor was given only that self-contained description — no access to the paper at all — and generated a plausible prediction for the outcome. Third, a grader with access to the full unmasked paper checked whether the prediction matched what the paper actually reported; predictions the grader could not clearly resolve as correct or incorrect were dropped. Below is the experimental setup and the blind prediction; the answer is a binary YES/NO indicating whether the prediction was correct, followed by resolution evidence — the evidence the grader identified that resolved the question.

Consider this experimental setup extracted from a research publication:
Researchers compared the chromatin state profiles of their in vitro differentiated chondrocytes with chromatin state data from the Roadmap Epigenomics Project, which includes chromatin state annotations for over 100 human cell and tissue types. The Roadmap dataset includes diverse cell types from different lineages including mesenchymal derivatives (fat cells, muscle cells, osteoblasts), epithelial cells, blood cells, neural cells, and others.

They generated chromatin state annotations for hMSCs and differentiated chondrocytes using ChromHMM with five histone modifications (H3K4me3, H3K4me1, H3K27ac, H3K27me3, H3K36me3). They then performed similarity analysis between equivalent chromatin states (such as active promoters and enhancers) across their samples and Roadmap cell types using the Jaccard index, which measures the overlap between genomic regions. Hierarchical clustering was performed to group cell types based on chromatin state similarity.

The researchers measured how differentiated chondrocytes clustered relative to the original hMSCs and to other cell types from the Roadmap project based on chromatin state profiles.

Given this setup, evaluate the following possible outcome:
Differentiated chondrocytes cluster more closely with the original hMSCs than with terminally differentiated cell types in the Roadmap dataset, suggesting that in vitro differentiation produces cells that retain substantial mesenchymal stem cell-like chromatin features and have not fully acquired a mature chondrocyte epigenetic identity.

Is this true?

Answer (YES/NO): NO